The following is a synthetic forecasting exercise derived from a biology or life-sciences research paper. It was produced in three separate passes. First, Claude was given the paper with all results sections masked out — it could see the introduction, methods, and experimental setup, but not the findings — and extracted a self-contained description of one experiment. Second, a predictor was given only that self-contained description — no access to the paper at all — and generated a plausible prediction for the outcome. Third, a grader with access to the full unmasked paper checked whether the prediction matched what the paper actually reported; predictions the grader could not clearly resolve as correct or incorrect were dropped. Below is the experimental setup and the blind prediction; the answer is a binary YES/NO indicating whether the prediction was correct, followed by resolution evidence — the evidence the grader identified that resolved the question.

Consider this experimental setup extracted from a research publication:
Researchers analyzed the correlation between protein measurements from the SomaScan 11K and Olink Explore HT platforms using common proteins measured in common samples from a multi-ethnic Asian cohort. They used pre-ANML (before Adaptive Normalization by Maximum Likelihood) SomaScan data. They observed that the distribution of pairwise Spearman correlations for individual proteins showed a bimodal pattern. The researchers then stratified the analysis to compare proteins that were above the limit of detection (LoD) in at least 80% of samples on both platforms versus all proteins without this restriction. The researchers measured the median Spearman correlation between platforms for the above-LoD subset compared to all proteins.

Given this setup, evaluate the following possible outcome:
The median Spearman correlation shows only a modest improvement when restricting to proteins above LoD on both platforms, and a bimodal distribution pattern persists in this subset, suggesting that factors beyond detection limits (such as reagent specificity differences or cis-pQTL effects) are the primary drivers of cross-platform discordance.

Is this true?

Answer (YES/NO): NO